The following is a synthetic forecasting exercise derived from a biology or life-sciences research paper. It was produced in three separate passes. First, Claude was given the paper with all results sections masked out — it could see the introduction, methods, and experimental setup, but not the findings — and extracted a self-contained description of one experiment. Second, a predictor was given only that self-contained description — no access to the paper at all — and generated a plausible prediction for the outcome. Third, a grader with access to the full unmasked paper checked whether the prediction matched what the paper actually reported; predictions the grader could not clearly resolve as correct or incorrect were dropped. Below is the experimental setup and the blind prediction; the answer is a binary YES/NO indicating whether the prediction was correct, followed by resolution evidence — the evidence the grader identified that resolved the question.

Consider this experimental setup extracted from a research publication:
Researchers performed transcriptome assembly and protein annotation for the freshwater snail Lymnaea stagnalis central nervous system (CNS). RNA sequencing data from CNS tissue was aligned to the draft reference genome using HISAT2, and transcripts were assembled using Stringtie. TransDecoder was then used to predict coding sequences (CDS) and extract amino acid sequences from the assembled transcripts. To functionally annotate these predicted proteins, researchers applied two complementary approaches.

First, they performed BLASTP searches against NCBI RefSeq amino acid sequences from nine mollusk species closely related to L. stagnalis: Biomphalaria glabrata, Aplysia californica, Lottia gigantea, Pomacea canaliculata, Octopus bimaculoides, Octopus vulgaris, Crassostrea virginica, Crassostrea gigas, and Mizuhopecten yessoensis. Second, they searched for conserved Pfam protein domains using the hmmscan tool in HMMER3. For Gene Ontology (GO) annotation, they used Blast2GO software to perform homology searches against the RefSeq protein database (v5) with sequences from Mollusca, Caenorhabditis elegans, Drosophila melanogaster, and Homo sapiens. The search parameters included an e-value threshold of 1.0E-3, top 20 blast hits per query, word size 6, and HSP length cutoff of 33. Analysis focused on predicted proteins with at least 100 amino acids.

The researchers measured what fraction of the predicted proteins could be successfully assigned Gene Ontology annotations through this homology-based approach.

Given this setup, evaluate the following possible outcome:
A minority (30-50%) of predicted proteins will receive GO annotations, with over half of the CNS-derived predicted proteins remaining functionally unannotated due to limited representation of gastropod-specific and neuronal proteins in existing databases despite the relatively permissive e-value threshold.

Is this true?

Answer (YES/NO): NO